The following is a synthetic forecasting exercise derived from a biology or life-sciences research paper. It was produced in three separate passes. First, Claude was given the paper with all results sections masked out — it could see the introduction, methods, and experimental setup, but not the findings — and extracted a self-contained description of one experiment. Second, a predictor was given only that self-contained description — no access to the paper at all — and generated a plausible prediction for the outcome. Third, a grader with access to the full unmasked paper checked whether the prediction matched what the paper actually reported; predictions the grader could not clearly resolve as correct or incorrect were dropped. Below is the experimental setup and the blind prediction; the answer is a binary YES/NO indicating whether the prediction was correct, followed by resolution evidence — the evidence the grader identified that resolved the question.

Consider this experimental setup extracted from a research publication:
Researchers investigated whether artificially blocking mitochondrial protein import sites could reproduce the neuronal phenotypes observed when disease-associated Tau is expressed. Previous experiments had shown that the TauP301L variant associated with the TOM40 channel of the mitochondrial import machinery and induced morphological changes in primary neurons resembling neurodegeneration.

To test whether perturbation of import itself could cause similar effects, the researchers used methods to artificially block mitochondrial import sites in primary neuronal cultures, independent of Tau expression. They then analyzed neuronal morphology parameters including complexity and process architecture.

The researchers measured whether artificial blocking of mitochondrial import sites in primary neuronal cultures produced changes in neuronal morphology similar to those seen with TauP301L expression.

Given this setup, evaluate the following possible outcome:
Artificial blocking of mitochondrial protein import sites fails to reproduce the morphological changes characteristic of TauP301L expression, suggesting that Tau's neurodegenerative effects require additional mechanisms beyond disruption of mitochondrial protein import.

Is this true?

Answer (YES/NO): NO